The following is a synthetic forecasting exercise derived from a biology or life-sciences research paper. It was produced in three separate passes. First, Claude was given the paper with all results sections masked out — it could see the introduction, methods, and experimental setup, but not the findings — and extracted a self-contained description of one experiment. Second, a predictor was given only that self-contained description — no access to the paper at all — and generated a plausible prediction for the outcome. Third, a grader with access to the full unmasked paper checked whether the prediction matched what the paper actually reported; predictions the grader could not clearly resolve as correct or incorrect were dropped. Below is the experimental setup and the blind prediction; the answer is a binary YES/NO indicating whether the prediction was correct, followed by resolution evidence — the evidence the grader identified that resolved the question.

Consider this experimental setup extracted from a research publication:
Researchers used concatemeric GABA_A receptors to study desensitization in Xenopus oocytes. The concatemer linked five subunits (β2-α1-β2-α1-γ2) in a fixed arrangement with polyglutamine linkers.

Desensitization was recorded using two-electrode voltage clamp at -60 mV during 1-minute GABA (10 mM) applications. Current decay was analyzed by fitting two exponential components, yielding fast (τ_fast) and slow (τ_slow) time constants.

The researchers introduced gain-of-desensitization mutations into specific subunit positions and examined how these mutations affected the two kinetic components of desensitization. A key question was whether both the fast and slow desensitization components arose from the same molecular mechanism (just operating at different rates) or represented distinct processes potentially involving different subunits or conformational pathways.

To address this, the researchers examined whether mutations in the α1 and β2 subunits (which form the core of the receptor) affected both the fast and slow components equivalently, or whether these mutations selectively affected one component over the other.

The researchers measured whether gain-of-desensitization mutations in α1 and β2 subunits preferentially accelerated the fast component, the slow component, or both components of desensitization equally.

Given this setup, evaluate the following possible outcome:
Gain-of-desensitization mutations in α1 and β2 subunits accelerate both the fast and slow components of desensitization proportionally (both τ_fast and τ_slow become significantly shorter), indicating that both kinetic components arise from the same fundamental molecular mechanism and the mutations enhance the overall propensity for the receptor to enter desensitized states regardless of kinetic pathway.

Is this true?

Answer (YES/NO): NO